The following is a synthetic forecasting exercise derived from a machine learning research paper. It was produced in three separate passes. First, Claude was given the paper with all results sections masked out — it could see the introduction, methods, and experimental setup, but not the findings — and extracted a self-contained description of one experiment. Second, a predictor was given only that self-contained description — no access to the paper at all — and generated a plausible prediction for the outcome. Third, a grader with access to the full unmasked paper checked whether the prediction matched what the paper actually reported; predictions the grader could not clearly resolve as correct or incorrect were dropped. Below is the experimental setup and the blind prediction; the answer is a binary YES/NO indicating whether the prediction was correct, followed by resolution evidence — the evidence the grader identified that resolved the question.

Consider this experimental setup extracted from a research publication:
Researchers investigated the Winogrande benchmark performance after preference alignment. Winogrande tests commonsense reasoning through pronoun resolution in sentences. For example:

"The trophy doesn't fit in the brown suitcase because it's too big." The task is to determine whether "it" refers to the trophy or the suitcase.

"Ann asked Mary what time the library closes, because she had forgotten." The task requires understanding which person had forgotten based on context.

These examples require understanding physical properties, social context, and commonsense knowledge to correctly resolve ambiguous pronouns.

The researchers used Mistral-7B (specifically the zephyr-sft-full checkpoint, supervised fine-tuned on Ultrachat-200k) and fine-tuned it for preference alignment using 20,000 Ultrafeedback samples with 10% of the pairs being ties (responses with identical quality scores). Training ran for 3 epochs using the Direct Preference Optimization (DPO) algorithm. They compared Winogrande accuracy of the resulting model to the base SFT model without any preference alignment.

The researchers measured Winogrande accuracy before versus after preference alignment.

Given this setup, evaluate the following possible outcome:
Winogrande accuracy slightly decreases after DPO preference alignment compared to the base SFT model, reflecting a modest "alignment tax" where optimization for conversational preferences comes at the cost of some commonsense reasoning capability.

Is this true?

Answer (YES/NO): YES